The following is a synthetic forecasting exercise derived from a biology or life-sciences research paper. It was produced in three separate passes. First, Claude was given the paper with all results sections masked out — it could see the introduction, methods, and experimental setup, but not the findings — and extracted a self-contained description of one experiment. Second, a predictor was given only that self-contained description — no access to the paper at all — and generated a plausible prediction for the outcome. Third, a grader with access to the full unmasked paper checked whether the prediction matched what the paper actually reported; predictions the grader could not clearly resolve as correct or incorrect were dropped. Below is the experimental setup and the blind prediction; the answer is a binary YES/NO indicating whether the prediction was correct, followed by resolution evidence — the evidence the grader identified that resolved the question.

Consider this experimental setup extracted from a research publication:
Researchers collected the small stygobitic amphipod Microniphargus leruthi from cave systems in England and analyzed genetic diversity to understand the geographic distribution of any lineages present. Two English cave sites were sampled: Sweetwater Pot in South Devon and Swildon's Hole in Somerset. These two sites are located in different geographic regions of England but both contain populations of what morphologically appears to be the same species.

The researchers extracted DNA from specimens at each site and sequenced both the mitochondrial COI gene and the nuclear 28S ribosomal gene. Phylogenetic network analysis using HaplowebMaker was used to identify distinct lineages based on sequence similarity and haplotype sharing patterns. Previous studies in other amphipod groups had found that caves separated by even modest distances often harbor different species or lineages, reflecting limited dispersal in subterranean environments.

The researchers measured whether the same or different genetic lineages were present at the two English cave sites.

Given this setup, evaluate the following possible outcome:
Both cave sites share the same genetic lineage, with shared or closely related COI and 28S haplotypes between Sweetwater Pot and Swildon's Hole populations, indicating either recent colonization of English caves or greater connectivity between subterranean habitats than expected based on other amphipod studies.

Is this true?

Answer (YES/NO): NO